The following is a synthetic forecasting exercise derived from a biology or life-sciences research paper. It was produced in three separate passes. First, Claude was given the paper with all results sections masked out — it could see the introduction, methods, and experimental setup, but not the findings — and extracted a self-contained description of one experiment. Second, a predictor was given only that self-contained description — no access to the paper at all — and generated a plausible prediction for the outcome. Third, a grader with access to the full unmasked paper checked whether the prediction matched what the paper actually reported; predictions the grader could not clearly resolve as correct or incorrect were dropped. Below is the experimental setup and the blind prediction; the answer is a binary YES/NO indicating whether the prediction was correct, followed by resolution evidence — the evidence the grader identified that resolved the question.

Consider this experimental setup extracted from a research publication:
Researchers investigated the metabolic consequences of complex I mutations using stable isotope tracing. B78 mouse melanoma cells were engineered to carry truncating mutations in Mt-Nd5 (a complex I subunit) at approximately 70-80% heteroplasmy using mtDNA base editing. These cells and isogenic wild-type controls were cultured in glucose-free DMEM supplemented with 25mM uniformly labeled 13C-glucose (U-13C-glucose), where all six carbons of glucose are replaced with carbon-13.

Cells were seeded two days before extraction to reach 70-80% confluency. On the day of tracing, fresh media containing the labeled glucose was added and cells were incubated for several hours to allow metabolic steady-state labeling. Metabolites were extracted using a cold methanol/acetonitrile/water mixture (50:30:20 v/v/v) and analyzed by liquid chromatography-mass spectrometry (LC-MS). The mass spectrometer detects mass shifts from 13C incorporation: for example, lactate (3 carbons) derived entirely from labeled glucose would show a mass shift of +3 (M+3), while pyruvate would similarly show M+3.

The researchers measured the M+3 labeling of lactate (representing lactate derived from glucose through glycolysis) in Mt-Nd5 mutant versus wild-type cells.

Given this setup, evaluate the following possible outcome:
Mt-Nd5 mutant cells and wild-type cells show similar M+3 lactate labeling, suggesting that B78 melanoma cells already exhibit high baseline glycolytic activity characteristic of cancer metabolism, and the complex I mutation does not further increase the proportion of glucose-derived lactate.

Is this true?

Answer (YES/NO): NO